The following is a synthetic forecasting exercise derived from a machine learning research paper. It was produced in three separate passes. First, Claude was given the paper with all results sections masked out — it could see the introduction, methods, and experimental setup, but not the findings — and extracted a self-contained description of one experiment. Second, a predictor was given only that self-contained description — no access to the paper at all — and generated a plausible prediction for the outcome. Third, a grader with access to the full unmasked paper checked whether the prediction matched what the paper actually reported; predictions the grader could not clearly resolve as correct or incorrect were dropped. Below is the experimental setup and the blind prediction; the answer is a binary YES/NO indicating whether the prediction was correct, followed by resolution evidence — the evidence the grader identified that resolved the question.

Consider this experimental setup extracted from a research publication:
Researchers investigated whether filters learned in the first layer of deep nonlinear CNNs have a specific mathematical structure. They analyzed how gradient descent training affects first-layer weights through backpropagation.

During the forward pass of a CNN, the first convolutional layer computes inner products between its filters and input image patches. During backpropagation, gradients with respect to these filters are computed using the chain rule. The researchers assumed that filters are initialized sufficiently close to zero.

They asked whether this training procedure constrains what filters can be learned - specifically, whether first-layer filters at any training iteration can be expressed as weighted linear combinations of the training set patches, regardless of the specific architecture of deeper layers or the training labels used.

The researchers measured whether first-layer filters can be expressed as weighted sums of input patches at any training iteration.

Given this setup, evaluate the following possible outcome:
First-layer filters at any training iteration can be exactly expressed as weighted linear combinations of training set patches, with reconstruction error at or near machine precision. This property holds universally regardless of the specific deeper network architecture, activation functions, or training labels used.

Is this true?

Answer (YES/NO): NO